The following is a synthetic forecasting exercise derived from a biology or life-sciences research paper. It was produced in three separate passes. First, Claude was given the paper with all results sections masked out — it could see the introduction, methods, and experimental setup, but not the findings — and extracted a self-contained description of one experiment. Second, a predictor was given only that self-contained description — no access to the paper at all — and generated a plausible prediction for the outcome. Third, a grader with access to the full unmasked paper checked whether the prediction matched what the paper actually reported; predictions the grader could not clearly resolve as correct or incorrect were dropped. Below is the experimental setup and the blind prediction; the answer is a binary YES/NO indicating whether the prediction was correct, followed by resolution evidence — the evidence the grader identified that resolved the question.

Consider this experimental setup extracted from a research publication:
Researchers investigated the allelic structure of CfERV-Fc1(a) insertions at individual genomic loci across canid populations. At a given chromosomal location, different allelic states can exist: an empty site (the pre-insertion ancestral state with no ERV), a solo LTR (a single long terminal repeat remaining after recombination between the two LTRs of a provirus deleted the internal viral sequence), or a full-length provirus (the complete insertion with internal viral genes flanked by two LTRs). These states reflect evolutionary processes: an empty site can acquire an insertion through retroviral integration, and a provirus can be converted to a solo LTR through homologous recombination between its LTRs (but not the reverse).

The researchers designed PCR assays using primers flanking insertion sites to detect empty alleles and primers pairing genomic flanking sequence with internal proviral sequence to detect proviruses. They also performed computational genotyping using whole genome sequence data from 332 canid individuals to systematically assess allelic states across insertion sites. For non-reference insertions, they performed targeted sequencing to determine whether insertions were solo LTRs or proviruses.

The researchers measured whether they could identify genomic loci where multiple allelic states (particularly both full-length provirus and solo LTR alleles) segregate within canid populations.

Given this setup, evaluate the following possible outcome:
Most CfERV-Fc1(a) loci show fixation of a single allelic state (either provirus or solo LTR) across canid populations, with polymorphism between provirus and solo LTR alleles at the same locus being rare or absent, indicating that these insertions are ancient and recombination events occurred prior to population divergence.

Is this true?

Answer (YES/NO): NO